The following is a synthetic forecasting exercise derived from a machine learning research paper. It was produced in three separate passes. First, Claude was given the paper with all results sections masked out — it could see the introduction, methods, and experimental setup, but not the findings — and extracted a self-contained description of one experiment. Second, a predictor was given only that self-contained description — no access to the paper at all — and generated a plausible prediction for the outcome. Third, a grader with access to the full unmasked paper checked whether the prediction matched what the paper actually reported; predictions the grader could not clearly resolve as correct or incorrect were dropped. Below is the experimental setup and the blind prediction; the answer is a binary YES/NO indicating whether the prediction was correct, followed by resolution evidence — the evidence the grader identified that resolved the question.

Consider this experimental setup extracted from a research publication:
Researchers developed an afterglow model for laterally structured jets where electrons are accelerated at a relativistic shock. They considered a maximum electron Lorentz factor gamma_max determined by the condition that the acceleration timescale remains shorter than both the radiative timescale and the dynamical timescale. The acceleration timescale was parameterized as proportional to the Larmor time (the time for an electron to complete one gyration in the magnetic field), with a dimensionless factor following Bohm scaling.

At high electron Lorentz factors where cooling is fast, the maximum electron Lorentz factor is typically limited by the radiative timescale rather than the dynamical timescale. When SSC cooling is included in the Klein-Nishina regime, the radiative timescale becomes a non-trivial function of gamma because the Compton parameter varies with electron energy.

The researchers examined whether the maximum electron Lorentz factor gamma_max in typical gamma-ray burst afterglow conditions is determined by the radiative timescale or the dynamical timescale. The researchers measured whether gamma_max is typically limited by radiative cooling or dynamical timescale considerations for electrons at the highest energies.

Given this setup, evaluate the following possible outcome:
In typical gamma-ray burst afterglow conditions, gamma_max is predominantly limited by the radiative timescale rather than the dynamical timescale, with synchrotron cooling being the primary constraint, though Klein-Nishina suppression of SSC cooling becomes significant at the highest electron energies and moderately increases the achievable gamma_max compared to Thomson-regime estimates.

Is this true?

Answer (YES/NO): YES